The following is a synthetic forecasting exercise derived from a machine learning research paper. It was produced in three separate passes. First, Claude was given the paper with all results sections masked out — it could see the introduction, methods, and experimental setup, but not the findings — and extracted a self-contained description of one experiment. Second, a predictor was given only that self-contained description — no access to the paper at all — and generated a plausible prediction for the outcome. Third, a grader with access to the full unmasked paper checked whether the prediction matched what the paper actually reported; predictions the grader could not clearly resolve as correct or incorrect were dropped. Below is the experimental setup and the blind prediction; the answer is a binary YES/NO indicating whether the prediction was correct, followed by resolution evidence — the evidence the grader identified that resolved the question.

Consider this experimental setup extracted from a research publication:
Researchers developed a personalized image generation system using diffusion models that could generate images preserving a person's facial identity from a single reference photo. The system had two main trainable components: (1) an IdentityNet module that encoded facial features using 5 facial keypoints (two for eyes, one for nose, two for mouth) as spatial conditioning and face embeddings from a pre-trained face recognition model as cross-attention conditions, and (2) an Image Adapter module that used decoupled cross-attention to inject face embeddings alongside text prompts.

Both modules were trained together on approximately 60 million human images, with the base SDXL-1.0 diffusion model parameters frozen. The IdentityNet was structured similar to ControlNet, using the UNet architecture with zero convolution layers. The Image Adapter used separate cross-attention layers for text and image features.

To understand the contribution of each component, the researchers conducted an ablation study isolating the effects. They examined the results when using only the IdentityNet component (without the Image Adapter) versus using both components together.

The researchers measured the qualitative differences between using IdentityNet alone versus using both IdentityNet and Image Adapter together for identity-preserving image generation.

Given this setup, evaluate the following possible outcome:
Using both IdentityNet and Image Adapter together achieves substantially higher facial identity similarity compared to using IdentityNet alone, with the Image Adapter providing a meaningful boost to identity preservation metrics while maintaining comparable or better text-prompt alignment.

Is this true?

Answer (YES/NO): NO